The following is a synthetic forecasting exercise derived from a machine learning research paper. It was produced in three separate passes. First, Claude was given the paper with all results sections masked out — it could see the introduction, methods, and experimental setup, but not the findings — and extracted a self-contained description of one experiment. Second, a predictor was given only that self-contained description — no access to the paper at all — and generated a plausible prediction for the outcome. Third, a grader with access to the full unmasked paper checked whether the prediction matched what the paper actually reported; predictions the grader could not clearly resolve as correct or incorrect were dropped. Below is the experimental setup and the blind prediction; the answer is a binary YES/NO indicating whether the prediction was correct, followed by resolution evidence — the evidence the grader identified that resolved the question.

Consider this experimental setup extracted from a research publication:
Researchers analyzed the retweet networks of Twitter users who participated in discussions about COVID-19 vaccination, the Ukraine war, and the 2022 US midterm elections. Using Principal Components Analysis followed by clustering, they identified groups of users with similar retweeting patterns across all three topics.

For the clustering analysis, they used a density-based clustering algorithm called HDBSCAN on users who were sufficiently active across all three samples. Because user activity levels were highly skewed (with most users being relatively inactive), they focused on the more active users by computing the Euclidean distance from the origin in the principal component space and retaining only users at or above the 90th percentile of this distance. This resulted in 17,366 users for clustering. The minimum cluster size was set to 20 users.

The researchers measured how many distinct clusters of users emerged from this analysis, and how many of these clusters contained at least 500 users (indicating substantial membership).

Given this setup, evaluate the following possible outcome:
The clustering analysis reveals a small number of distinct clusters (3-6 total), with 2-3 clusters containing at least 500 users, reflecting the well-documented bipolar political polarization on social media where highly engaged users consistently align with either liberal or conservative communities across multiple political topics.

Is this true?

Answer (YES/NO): NO